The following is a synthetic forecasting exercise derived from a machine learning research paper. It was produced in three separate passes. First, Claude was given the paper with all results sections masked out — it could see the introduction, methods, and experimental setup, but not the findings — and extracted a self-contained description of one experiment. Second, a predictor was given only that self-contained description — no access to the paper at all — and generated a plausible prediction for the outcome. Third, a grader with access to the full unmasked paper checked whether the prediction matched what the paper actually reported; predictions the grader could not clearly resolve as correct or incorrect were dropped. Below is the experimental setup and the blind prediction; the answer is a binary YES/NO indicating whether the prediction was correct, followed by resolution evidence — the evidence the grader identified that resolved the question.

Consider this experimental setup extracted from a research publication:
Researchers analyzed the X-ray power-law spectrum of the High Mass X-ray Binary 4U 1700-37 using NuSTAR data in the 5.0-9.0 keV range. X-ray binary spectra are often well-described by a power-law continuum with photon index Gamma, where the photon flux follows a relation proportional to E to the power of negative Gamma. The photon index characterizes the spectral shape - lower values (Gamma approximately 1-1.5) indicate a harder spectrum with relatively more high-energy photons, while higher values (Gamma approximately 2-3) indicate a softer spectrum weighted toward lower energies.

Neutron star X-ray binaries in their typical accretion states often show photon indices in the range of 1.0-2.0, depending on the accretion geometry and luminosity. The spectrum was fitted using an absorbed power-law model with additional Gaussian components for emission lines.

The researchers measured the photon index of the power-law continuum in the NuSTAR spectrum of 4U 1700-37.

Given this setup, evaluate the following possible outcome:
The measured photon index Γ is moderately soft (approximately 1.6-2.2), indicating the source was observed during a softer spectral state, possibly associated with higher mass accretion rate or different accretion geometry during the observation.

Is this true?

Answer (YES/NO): NO